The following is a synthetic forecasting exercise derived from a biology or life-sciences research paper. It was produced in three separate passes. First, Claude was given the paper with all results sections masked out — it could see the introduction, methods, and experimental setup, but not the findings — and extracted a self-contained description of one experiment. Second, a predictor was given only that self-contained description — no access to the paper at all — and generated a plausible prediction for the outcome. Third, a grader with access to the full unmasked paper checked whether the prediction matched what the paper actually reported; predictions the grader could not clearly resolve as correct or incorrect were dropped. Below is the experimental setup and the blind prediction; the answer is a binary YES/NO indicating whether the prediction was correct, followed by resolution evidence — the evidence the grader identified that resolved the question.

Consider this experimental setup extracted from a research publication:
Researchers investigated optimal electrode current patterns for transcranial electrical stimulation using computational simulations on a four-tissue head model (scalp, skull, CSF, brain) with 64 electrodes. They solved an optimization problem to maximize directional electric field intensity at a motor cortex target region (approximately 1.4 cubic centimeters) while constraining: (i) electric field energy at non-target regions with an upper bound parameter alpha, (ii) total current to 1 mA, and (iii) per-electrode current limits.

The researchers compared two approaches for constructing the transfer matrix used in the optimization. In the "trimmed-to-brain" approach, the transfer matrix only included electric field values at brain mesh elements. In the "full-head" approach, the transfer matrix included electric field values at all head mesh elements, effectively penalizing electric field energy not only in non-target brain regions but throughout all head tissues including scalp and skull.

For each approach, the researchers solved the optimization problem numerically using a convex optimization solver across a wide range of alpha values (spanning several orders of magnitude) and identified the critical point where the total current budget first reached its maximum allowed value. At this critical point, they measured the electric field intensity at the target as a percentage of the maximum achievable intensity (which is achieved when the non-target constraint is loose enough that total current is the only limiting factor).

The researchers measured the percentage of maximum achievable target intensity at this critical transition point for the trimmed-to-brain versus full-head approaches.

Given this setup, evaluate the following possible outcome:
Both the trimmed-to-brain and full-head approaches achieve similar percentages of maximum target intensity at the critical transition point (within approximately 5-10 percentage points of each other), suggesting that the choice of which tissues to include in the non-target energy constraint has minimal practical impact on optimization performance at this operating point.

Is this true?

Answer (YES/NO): NO